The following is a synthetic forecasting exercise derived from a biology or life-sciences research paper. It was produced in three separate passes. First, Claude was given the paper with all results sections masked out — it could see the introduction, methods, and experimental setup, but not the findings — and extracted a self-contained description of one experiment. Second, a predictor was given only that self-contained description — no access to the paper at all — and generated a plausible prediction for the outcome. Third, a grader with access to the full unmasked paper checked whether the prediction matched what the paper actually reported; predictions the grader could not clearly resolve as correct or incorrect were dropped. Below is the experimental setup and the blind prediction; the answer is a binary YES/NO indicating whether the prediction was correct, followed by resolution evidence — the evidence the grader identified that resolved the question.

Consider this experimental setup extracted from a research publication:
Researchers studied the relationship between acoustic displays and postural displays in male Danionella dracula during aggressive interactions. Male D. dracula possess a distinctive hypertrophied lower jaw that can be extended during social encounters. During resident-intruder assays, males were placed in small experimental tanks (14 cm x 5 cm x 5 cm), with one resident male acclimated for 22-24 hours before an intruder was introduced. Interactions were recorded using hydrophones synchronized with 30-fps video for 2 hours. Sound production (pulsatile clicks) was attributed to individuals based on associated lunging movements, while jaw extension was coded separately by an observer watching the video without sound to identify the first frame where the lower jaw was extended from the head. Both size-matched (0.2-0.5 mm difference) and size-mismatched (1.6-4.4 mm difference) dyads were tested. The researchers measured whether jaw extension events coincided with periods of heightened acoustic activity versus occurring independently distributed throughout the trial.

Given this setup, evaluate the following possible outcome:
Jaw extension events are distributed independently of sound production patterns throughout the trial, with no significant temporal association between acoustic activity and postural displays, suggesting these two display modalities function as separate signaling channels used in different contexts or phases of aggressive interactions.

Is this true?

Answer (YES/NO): NO